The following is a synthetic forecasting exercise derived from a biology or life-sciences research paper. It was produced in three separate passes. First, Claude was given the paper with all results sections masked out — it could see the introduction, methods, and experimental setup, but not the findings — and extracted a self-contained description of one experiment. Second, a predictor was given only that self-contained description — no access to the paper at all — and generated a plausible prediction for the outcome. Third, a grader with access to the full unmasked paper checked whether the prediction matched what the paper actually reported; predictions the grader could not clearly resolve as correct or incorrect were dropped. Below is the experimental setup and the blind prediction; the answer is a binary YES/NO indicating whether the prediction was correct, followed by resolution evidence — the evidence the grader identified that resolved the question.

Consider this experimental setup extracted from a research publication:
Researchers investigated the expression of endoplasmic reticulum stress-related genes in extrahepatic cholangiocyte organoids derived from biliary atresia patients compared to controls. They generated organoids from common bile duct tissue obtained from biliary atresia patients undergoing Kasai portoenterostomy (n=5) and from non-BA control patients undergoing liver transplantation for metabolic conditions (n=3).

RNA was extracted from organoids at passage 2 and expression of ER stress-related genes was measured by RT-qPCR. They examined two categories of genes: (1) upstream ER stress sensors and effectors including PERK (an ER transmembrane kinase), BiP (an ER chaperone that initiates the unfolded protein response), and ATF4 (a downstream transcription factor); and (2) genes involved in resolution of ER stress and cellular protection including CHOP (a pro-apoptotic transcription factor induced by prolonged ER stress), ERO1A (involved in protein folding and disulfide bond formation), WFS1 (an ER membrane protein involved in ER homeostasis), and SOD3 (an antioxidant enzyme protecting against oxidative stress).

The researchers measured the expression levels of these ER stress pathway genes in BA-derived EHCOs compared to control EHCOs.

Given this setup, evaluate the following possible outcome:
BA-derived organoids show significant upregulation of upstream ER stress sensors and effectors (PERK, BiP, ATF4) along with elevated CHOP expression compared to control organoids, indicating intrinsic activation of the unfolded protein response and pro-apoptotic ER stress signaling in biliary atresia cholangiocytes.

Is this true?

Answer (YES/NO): NO